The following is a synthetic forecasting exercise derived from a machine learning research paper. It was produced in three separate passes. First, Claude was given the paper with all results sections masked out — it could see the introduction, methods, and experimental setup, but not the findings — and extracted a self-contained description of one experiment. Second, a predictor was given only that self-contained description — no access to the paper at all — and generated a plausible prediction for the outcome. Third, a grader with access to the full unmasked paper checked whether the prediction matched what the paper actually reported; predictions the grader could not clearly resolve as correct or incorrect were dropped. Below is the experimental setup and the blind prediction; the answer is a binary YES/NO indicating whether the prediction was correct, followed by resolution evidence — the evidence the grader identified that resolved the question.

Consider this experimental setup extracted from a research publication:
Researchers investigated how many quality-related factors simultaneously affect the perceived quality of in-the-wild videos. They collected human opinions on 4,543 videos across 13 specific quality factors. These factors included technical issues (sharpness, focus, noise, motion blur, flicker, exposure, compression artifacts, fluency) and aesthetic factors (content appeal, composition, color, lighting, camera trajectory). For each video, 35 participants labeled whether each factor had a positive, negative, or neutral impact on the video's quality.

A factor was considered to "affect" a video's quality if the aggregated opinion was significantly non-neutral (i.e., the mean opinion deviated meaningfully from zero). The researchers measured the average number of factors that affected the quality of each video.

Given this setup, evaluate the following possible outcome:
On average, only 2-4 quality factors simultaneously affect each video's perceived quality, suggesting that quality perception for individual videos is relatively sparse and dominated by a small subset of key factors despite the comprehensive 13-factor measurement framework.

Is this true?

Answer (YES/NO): NO